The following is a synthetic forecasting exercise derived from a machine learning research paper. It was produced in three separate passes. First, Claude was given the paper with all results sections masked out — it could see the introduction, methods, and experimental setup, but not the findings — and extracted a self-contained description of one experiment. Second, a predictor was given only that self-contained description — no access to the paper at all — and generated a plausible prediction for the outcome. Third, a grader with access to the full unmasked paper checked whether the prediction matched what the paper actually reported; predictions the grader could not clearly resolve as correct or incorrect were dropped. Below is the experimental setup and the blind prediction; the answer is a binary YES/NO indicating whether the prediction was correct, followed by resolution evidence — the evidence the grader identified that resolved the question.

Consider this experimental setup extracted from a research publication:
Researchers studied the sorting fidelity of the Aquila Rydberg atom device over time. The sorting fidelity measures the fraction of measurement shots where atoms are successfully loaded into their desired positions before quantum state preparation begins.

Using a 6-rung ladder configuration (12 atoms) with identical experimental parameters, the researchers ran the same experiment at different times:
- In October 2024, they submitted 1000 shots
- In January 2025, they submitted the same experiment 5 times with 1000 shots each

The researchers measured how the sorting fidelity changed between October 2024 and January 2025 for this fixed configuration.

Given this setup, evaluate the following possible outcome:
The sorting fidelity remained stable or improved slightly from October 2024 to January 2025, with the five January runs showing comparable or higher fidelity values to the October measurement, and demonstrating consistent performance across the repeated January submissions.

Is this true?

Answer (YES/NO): NO